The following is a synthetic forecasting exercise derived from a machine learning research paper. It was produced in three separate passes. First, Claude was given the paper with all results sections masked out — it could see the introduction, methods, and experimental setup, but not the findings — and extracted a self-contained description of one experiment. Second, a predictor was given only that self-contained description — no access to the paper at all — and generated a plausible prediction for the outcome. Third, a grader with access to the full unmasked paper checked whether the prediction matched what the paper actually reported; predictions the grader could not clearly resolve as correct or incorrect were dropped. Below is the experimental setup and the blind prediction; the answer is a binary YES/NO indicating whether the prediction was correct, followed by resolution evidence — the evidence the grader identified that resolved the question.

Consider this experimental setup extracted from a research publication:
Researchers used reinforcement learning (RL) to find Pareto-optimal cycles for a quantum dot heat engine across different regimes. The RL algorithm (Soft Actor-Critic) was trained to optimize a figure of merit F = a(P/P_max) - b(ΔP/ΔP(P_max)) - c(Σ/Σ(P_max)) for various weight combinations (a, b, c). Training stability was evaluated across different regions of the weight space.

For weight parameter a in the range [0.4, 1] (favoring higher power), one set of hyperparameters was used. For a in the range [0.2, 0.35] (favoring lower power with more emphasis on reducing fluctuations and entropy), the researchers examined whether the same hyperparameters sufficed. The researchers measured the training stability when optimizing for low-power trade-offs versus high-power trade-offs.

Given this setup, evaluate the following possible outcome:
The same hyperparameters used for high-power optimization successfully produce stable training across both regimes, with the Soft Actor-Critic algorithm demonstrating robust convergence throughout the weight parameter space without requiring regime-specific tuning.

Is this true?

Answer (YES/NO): NO